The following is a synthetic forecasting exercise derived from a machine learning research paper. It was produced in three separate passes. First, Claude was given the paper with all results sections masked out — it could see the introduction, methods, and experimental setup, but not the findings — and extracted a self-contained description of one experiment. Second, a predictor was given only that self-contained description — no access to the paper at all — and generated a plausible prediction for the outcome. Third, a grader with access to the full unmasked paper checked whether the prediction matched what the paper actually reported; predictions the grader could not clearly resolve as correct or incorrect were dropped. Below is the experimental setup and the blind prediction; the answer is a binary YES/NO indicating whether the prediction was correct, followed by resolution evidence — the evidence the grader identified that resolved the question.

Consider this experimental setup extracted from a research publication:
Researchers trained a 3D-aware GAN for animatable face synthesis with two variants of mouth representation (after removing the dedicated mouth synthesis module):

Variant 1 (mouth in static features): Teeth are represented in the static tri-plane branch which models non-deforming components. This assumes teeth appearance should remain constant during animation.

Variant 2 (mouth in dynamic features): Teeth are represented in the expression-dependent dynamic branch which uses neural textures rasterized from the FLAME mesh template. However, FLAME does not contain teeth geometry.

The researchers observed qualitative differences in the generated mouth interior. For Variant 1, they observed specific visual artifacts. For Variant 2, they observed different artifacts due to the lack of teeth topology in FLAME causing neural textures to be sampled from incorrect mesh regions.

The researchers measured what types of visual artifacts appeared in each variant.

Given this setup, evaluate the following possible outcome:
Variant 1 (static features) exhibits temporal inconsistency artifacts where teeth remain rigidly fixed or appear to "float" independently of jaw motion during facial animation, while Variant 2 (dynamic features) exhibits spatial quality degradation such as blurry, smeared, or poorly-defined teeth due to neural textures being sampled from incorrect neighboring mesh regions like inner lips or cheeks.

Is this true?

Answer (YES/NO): NO